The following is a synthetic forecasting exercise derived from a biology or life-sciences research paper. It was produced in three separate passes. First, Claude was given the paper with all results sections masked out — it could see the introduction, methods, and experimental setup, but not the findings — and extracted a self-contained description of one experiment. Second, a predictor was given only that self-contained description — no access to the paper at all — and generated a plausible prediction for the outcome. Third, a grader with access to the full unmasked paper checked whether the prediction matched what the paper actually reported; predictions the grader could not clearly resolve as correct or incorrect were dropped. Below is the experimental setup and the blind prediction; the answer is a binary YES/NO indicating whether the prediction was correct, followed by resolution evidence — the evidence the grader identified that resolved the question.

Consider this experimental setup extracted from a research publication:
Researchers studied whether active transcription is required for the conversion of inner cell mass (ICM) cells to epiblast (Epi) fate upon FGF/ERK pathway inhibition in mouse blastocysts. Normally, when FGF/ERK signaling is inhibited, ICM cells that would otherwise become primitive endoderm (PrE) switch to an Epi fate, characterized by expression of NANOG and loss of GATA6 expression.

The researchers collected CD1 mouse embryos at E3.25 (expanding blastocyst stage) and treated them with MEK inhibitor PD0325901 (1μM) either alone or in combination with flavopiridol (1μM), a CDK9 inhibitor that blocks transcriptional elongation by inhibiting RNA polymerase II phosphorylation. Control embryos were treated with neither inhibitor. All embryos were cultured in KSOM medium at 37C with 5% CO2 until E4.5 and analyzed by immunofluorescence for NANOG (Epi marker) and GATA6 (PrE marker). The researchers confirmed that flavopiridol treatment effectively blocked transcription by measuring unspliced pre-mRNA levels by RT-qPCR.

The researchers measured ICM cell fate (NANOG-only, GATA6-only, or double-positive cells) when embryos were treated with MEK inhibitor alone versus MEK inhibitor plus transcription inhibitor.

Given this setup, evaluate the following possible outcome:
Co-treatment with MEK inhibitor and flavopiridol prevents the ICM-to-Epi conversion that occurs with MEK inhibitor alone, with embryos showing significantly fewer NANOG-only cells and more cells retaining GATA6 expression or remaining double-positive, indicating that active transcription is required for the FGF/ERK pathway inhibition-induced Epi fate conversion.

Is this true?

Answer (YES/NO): YES